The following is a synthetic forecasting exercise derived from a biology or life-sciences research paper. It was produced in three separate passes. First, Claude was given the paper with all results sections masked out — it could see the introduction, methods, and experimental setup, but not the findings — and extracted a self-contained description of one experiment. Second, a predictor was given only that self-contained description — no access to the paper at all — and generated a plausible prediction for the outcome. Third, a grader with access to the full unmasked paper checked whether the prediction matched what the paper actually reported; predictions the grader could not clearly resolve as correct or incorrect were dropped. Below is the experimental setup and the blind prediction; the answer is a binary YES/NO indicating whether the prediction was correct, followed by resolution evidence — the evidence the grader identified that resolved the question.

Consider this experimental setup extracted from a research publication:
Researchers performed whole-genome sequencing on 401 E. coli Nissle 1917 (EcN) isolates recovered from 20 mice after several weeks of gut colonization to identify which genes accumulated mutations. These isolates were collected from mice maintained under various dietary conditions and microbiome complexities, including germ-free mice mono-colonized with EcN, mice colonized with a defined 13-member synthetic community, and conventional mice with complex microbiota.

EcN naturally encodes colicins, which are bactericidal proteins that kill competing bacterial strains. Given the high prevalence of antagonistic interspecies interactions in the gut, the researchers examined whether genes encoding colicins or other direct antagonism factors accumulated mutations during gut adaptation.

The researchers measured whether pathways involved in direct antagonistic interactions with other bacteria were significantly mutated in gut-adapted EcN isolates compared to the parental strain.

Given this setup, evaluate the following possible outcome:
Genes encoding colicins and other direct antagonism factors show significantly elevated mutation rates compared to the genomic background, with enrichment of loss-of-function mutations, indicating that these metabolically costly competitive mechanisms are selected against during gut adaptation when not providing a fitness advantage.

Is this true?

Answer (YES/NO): NO